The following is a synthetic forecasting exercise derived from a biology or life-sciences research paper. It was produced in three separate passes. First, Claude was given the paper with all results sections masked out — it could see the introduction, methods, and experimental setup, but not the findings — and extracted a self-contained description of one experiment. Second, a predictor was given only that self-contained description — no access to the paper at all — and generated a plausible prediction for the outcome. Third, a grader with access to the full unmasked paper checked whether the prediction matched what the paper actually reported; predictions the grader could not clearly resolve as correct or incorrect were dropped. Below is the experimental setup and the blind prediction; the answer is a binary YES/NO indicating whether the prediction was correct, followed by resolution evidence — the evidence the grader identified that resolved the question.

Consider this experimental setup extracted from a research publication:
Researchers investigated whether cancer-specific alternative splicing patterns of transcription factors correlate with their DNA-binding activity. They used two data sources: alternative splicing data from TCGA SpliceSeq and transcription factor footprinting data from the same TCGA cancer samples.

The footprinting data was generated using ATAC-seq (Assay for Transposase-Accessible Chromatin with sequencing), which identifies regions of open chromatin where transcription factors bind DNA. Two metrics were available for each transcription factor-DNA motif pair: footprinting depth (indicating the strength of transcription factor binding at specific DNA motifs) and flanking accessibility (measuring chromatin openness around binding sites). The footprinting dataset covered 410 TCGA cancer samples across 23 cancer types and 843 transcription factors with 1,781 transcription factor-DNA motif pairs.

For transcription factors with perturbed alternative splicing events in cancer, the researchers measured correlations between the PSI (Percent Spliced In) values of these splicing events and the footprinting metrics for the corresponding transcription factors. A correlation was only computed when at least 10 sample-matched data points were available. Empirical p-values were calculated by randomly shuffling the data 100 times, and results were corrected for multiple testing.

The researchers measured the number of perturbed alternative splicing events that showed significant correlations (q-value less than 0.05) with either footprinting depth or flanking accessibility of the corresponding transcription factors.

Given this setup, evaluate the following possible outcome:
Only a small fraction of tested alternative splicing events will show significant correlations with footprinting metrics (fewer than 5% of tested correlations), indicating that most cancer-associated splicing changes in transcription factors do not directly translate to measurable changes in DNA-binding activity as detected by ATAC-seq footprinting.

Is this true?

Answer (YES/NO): NO